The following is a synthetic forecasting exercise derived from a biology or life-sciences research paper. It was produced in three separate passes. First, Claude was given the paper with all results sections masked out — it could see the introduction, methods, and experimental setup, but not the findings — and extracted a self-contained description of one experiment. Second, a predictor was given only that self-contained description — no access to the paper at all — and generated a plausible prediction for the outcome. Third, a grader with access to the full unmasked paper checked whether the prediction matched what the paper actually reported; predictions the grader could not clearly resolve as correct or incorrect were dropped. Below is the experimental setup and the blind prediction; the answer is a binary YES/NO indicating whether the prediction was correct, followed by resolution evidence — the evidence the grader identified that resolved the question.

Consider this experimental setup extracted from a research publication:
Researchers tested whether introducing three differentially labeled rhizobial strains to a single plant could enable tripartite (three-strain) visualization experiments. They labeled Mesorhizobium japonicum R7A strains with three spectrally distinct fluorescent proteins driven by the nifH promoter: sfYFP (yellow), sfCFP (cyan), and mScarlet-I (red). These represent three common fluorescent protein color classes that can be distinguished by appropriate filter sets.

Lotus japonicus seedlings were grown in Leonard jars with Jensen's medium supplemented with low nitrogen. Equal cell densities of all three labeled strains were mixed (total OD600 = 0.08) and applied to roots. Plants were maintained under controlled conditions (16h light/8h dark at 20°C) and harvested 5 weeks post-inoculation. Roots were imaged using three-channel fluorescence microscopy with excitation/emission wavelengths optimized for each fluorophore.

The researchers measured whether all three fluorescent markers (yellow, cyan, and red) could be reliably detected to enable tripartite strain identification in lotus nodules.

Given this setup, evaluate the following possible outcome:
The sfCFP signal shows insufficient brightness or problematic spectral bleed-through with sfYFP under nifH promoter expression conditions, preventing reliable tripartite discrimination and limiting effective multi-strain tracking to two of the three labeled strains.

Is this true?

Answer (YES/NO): NO